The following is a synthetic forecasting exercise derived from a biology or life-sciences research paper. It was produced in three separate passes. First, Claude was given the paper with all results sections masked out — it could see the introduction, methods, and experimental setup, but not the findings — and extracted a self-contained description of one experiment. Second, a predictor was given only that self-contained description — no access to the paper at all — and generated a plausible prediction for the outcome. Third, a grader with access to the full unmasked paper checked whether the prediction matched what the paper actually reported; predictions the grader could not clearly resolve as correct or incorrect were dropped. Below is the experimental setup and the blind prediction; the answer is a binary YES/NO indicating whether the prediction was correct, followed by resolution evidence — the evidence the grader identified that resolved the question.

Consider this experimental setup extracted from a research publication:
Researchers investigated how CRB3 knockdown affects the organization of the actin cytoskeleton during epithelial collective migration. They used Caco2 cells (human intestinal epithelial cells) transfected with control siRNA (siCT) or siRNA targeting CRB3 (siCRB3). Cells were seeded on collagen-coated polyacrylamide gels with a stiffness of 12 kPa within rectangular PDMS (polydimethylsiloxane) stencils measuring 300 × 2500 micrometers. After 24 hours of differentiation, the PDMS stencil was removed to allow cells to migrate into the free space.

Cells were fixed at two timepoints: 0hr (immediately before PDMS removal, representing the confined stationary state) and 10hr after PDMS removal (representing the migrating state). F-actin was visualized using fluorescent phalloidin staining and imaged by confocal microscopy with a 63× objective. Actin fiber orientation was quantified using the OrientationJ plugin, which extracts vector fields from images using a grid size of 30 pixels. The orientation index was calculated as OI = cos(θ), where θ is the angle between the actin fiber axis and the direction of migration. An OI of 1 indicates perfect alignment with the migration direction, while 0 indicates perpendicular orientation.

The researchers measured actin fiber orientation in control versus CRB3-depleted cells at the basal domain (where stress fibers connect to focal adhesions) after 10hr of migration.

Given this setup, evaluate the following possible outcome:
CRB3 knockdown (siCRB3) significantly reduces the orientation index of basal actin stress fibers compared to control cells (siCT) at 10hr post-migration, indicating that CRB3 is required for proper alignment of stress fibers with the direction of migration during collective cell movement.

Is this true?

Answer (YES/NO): YES